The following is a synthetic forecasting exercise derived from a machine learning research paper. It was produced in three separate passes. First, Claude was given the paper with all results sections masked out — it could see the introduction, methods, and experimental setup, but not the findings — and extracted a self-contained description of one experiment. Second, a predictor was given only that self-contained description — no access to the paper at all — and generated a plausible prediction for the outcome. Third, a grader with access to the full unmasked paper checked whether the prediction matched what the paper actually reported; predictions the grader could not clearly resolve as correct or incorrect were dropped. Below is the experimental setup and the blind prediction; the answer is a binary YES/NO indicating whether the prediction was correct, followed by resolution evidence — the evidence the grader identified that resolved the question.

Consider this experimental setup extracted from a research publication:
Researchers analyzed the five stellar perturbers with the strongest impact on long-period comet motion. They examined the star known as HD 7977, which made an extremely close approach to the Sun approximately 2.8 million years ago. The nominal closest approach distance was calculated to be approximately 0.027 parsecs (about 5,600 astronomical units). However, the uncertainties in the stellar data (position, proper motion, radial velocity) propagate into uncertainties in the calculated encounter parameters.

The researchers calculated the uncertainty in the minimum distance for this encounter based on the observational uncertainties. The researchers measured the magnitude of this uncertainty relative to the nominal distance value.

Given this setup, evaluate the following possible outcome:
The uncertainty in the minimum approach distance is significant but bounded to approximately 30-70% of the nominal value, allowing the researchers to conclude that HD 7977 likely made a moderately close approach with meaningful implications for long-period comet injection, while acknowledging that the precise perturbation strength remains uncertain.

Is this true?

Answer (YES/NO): NO